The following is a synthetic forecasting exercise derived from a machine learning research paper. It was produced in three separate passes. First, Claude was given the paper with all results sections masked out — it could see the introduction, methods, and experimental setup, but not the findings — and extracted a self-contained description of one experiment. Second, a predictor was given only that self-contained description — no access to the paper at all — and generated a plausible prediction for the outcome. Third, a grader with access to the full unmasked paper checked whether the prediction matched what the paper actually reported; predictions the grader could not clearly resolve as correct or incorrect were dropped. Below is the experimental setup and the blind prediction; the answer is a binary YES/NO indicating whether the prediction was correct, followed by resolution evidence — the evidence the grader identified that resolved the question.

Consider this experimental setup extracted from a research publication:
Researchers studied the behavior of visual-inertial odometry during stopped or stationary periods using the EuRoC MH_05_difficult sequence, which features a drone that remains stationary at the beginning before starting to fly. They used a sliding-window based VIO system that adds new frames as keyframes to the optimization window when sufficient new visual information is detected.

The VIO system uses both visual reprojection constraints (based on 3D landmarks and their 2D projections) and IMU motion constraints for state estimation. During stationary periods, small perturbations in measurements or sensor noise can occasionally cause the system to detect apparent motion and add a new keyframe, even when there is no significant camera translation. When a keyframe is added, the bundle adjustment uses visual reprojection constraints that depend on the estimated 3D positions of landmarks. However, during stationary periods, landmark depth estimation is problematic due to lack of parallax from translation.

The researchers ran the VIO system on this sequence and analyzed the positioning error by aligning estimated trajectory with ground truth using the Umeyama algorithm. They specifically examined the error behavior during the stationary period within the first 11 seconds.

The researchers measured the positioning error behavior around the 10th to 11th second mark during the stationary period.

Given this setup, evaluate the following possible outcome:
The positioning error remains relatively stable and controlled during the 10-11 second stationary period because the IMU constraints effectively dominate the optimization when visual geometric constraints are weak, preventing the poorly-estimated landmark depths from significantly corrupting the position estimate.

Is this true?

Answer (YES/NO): NO